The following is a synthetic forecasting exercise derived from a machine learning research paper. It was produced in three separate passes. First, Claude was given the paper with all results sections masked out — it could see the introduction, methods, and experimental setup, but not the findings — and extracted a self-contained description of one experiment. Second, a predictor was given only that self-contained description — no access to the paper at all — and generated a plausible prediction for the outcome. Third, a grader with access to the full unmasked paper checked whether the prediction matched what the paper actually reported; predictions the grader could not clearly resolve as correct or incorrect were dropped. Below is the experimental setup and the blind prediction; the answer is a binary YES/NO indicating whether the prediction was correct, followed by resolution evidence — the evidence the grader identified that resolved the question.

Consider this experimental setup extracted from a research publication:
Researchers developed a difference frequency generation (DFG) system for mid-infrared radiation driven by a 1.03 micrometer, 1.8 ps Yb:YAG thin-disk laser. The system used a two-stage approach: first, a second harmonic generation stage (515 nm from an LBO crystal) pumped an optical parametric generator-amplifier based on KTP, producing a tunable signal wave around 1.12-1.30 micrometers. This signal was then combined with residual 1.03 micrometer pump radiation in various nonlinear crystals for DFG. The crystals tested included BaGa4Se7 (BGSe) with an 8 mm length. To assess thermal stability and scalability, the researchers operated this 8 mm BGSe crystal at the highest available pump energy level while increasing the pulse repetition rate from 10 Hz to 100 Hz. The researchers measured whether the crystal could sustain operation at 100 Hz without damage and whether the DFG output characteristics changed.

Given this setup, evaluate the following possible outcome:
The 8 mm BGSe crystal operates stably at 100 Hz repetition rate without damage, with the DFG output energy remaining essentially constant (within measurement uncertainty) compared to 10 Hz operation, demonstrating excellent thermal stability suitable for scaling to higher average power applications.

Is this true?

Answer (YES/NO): YES